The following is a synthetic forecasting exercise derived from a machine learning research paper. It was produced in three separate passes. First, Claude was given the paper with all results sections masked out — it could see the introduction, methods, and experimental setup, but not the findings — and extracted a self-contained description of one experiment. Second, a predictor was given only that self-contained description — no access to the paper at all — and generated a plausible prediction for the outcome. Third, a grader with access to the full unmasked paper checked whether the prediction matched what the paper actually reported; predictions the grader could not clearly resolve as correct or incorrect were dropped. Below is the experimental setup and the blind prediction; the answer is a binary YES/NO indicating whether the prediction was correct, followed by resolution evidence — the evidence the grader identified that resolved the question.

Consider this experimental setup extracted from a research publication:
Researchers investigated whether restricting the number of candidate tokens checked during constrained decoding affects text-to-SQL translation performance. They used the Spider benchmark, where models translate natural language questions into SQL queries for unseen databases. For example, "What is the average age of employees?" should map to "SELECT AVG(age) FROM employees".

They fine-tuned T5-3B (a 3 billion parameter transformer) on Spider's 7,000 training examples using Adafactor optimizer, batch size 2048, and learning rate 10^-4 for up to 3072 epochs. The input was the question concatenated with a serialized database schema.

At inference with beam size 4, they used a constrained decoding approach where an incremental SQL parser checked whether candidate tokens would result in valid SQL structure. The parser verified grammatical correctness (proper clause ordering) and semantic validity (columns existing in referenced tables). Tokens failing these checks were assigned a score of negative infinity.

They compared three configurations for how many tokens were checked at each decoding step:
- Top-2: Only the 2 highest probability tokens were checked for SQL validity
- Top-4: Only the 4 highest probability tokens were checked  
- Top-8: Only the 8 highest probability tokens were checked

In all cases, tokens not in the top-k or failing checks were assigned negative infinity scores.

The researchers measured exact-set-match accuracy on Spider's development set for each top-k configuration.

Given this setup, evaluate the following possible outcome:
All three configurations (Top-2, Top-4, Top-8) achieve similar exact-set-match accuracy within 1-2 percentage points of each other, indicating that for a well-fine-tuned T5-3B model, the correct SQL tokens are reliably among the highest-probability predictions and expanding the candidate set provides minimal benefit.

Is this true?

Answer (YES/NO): YES